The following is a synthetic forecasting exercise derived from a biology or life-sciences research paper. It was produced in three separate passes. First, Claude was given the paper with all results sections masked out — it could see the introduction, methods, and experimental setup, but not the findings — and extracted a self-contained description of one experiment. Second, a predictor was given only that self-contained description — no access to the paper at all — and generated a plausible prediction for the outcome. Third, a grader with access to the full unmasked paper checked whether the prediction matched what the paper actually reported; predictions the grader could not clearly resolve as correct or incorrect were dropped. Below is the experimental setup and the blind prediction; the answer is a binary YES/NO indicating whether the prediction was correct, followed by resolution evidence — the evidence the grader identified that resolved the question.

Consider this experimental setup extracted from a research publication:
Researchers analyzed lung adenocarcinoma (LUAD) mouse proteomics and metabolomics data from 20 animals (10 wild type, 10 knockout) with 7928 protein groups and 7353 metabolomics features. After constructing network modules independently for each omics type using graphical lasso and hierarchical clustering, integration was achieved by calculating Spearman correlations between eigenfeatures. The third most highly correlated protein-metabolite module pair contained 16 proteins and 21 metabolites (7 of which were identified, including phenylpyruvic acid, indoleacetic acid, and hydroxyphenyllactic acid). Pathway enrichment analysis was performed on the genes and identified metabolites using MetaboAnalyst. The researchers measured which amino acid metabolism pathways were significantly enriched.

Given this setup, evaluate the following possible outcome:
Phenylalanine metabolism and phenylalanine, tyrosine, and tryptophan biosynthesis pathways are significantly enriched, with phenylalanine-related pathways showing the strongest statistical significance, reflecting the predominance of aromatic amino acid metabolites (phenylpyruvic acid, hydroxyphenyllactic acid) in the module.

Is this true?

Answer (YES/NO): NO